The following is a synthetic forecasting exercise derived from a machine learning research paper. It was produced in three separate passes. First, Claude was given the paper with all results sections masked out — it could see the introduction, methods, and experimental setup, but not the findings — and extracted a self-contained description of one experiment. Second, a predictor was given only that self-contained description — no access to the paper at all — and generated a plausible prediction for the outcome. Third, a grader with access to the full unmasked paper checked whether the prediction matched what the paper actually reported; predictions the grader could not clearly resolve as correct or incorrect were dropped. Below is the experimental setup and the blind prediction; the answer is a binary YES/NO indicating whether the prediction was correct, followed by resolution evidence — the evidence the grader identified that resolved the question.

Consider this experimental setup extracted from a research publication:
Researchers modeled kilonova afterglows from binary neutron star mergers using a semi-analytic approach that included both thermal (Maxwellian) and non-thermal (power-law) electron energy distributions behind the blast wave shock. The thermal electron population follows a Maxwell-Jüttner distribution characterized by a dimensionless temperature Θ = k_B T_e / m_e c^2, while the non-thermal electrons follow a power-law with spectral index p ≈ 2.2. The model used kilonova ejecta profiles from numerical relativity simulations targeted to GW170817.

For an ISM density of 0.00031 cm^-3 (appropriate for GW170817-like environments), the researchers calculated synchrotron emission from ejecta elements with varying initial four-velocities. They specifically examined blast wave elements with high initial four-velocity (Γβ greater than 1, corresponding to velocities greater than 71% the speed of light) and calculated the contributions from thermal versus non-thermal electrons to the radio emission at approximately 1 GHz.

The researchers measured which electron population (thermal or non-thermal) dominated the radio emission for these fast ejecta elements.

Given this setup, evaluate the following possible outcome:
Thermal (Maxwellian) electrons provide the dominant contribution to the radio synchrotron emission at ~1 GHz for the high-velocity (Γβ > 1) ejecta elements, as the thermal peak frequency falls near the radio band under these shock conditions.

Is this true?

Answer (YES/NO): YES